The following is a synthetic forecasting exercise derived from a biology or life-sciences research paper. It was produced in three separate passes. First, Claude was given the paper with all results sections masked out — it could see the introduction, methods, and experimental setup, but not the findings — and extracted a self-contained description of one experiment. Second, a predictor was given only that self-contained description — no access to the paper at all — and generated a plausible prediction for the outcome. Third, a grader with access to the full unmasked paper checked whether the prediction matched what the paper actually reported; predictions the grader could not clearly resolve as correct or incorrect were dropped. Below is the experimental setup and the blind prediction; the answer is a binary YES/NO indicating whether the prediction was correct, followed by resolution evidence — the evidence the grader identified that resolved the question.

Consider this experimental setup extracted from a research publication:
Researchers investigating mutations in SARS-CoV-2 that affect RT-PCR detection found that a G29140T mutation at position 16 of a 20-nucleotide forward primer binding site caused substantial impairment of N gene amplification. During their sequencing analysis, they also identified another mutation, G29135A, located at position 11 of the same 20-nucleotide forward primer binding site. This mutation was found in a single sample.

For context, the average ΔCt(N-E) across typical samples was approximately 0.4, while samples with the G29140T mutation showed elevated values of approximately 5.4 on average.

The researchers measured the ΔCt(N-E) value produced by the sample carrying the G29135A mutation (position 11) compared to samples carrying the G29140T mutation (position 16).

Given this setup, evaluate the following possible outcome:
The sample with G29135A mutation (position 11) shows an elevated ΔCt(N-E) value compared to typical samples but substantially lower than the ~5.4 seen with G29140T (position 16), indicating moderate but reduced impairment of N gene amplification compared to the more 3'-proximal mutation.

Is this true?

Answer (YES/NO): YES